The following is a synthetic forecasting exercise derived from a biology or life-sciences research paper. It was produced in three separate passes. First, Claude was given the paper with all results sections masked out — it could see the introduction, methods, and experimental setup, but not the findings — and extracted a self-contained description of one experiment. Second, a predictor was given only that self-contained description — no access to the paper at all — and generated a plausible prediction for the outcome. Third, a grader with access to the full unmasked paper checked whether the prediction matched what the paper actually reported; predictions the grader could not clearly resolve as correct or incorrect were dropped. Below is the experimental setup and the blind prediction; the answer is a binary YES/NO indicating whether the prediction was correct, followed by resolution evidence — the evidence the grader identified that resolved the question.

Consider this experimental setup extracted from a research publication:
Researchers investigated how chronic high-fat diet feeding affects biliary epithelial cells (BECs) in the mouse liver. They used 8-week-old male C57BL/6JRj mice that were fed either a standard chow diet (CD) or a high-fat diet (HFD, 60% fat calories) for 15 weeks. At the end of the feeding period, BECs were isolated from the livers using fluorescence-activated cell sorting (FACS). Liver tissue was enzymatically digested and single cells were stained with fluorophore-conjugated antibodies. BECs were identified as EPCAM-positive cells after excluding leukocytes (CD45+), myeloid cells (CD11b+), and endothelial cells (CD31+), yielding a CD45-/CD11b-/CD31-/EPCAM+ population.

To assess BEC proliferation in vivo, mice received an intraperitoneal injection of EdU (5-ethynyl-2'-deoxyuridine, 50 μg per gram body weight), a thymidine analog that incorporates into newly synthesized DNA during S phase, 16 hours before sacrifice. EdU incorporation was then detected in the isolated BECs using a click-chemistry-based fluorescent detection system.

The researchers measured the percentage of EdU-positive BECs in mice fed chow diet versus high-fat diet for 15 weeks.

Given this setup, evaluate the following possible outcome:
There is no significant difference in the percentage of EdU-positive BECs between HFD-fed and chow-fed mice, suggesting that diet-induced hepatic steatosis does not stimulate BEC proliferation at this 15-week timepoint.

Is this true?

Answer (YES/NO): NO